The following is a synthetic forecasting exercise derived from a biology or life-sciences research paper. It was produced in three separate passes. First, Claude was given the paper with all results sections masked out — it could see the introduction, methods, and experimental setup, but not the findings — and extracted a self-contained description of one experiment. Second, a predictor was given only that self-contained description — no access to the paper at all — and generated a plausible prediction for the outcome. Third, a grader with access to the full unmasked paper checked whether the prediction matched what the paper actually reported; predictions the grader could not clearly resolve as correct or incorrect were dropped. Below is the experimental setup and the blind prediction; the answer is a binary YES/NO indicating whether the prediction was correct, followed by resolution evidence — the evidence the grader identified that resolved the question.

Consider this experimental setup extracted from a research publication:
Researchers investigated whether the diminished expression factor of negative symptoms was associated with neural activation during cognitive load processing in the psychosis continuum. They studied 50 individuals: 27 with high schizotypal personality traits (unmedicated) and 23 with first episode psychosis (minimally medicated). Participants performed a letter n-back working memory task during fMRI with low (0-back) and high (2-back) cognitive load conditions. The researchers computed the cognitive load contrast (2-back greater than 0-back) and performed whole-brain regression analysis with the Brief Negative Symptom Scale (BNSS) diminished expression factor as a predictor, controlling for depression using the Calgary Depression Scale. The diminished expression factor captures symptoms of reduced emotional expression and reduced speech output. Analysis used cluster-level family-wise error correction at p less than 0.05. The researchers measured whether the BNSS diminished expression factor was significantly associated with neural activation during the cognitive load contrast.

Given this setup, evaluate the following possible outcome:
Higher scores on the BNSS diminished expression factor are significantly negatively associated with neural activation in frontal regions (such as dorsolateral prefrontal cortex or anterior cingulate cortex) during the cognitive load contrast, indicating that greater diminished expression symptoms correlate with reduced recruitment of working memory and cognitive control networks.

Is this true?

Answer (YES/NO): NO